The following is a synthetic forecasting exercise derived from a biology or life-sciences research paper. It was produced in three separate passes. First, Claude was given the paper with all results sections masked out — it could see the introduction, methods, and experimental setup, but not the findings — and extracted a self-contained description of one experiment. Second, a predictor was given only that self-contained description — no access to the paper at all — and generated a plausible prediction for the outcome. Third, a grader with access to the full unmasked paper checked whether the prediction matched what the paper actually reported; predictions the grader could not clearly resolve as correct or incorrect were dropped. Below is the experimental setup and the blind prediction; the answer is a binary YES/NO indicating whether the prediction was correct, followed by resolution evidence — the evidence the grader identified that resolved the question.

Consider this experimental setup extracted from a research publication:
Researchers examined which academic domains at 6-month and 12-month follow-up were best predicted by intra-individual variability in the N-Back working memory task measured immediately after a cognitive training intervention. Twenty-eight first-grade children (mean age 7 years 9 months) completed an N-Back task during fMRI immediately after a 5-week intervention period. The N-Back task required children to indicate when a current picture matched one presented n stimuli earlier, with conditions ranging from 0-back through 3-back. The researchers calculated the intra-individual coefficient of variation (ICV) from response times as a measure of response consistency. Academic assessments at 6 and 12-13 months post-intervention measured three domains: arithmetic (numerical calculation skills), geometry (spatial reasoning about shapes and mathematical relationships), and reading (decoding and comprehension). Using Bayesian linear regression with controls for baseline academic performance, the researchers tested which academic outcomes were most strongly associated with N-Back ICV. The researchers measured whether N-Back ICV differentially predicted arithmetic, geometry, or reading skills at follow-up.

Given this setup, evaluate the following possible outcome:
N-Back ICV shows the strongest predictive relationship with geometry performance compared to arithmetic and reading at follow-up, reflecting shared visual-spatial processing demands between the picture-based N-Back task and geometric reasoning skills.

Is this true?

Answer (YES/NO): YES